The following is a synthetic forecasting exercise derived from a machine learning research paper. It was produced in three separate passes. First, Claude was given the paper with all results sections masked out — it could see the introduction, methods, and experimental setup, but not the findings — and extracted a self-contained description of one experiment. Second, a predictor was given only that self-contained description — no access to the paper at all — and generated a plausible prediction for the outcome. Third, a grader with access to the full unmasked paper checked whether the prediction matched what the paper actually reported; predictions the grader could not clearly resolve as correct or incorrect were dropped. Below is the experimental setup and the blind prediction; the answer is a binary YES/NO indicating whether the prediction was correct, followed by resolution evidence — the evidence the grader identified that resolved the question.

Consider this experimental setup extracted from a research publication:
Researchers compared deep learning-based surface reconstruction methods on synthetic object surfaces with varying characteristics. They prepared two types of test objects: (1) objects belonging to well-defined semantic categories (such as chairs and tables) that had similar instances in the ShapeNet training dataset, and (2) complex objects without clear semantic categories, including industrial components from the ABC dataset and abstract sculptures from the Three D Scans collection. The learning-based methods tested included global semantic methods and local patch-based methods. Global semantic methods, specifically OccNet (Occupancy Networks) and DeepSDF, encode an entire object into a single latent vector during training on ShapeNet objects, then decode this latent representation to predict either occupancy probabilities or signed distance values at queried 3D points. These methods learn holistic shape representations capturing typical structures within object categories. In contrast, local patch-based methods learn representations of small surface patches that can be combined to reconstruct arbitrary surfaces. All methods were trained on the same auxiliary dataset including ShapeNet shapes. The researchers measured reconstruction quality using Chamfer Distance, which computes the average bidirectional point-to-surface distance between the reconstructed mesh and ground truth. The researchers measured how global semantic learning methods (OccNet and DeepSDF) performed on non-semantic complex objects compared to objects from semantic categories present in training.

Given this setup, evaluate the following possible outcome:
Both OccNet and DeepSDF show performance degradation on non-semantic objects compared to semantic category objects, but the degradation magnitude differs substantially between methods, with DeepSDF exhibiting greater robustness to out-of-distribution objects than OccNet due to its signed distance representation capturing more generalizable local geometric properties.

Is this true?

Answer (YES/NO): NO